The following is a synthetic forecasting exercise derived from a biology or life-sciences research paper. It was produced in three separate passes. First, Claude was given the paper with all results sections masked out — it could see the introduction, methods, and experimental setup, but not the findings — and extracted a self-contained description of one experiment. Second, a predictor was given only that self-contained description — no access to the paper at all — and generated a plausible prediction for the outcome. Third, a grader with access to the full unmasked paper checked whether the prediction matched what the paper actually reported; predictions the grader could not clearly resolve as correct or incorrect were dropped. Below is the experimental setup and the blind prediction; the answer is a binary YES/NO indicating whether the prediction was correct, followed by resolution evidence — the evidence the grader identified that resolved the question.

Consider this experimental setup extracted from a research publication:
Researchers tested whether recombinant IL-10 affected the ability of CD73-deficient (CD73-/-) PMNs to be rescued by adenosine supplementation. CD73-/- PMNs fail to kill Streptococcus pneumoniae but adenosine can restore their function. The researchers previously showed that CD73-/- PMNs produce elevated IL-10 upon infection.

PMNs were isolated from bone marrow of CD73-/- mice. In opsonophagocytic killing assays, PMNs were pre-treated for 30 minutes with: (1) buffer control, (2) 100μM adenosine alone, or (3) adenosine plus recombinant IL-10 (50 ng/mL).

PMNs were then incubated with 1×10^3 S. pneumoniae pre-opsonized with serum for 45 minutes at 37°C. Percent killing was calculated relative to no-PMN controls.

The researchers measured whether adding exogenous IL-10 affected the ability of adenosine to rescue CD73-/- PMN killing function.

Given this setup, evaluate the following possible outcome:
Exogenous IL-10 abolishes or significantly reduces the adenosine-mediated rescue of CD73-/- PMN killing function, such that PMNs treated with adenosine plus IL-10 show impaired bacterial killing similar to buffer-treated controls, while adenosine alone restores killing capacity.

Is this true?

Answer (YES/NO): YES